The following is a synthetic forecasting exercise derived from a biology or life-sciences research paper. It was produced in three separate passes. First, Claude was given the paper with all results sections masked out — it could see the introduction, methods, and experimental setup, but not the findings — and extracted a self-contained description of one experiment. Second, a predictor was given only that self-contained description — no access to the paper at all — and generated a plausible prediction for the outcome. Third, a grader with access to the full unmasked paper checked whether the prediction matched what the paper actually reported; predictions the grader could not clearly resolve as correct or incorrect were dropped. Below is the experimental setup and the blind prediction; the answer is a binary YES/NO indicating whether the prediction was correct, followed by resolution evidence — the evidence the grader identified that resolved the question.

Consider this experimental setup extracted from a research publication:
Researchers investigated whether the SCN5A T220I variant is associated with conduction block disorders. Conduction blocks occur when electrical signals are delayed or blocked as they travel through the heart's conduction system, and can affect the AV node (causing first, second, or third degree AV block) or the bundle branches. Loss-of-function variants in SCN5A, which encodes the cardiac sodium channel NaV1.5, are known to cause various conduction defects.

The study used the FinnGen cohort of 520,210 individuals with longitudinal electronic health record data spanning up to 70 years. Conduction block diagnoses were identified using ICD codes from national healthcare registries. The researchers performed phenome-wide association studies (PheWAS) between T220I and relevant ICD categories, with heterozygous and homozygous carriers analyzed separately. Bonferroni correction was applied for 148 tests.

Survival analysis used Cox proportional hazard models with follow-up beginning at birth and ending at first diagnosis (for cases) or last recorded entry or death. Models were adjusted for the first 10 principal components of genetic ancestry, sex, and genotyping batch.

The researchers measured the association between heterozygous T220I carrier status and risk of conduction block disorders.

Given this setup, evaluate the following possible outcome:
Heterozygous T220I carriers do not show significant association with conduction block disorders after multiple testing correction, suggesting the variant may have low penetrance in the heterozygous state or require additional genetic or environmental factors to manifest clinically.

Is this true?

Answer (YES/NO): NO